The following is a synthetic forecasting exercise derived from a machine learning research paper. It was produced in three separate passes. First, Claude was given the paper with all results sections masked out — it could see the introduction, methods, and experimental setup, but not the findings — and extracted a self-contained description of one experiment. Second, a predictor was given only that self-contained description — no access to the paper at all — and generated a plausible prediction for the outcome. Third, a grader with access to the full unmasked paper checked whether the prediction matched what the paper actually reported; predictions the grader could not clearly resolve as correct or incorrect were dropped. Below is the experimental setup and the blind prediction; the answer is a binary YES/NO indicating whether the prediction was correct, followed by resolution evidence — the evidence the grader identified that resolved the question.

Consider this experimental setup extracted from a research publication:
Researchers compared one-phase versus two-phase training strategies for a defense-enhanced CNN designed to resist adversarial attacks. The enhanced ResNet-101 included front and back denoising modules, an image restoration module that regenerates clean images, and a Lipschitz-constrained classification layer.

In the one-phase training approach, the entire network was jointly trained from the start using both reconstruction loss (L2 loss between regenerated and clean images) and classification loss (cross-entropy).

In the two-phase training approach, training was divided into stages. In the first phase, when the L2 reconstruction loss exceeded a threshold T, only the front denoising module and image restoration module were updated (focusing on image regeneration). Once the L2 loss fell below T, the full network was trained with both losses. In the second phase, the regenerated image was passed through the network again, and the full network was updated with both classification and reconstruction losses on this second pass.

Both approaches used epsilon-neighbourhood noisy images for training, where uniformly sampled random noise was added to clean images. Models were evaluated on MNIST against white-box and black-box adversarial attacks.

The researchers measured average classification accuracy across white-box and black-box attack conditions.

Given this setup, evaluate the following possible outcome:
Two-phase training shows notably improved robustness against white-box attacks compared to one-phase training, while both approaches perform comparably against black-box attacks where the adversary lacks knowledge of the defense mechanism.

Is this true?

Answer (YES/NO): NO